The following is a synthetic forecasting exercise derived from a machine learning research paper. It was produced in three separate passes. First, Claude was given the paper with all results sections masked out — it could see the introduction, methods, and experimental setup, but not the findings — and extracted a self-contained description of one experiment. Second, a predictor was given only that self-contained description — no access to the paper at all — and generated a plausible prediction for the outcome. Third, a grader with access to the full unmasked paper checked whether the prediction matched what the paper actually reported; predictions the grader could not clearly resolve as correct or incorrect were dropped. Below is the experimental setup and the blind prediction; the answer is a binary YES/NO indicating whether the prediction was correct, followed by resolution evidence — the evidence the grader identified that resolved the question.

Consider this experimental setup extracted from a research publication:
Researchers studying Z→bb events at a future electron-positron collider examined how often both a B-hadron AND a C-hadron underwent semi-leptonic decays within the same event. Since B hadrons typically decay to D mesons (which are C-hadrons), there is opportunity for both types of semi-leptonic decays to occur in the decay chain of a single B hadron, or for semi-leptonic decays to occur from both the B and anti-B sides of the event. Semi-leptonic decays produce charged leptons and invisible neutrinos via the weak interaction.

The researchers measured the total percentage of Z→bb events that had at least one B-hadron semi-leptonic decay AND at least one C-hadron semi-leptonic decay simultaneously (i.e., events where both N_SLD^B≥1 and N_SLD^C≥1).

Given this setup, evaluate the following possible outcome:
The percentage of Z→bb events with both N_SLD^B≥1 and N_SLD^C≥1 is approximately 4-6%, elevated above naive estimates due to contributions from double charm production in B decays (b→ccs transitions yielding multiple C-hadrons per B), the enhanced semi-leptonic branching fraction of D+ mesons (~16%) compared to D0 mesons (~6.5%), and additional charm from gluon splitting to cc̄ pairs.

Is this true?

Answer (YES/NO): NO